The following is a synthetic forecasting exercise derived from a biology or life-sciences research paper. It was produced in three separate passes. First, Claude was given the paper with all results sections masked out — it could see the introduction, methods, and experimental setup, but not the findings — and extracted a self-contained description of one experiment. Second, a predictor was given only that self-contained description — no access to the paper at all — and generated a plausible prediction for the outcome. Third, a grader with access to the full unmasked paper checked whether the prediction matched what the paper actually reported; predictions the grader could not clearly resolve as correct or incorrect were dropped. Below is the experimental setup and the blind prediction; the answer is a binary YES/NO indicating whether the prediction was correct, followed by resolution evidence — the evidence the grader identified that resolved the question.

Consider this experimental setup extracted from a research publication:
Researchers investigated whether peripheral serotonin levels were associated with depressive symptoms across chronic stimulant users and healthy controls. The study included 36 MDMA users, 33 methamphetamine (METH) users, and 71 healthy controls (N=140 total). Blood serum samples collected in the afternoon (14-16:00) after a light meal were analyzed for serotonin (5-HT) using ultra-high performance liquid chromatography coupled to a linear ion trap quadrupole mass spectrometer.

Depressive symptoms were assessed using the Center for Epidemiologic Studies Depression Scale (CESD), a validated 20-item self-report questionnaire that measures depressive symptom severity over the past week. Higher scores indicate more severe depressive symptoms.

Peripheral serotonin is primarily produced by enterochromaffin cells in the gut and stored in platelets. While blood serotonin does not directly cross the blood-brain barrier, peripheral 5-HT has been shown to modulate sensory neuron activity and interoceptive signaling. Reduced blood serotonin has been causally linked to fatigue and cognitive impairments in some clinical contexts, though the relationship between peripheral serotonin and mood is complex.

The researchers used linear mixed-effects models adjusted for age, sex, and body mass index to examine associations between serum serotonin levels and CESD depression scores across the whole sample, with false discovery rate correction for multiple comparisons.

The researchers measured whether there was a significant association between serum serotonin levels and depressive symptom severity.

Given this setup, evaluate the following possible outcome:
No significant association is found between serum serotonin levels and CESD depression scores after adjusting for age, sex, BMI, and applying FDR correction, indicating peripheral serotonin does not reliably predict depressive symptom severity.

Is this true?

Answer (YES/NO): YES